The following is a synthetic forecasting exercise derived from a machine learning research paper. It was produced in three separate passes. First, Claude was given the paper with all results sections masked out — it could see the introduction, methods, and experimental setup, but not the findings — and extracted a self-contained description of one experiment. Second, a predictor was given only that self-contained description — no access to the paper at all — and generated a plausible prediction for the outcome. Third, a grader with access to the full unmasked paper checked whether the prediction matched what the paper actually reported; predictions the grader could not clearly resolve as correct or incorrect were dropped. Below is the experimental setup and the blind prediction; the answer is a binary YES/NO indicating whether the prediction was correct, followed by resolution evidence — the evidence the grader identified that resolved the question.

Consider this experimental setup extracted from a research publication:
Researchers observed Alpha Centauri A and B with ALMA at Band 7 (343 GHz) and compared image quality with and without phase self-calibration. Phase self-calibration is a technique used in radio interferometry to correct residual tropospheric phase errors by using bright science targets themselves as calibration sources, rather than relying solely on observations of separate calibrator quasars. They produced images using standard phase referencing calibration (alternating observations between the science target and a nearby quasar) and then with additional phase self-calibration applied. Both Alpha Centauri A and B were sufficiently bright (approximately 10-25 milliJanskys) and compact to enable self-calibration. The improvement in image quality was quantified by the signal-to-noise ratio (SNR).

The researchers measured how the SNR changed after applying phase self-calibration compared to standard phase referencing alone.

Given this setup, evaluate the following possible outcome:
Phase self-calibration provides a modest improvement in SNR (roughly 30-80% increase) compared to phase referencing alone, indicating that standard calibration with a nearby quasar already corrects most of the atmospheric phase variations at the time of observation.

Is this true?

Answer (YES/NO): NO